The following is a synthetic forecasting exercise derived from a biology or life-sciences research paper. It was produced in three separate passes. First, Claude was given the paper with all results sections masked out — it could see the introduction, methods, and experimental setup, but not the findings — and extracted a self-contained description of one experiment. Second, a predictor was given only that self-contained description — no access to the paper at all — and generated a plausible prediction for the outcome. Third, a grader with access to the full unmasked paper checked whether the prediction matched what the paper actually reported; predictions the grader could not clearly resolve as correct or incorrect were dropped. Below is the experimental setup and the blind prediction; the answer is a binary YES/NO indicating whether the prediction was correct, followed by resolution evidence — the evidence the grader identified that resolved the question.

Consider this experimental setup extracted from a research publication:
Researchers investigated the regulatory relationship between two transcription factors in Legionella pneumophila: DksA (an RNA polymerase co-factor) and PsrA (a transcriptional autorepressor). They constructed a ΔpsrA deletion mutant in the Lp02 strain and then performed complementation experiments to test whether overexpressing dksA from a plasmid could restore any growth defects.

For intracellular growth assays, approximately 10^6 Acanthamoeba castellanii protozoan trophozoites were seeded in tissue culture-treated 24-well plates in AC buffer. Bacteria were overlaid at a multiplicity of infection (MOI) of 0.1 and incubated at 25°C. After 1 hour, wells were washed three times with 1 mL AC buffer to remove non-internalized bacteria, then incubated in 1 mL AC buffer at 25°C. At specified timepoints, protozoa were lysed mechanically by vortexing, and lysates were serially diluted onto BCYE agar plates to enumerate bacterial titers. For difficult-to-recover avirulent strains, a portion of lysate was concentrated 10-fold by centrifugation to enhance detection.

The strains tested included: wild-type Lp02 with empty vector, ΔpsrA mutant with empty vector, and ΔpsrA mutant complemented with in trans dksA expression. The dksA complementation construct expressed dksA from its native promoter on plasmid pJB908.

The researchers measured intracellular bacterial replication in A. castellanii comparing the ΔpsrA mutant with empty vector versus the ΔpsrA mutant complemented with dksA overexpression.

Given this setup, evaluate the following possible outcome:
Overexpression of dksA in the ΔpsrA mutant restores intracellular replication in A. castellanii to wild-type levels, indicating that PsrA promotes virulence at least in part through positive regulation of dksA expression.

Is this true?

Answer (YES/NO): NO